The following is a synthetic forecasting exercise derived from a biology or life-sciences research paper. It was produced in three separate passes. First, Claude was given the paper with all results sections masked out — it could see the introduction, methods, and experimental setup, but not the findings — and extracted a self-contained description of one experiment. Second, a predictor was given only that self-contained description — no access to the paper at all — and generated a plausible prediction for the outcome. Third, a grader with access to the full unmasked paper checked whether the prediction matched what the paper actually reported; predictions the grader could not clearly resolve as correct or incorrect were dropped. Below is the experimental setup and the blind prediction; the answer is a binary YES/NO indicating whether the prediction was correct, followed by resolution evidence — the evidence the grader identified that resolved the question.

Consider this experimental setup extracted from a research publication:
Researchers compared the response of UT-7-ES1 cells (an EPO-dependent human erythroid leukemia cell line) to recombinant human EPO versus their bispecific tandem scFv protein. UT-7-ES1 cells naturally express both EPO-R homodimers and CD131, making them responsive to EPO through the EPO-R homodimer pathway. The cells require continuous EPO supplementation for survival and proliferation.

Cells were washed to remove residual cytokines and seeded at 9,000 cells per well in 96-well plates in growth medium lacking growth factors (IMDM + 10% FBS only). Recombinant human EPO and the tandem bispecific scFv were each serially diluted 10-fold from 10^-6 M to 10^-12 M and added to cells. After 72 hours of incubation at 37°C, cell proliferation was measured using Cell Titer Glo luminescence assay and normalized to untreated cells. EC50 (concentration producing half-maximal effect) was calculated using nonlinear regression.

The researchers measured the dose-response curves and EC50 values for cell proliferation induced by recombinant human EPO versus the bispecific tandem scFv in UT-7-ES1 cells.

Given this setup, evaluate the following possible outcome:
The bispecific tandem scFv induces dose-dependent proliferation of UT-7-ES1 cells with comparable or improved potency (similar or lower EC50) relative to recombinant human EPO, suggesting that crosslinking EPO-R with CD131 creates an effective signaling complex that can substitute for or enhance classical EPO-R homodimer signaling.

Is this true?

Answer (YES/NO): NO